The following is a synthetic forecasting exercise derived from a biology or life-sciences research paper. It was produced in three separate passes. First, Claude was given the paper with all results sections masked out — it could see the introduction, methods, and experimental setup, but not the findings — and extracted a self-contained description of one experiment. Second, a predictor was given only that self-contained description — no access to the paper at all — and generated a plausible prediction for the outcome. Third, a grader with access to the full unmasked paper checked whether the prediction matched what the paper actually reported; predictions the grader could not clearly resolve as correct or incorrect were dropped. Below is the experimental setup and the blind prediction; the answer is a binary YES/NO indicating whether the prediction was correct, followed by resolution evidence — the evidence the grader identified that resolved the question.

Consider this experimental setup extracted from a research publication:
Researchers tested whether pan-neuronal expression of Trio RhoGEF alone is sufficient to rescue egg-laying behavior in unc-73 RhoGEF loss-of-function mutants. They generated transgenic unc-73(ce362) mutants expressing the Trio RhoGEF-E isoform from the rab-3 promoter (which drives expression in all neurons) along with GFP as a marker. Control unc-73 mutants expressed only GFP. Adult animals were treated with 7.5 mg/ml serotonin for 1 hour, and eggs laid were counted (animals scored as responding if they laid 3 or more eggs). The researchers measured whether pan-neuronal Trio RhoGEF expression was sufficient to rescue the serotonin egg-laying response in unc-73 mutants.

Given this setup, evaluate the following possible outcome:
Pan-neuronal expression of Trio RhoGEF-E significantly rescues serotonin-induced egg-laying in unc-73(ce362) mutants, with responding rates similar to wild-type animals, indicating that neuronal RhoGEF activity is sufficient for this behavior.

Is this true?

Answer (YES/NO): NO